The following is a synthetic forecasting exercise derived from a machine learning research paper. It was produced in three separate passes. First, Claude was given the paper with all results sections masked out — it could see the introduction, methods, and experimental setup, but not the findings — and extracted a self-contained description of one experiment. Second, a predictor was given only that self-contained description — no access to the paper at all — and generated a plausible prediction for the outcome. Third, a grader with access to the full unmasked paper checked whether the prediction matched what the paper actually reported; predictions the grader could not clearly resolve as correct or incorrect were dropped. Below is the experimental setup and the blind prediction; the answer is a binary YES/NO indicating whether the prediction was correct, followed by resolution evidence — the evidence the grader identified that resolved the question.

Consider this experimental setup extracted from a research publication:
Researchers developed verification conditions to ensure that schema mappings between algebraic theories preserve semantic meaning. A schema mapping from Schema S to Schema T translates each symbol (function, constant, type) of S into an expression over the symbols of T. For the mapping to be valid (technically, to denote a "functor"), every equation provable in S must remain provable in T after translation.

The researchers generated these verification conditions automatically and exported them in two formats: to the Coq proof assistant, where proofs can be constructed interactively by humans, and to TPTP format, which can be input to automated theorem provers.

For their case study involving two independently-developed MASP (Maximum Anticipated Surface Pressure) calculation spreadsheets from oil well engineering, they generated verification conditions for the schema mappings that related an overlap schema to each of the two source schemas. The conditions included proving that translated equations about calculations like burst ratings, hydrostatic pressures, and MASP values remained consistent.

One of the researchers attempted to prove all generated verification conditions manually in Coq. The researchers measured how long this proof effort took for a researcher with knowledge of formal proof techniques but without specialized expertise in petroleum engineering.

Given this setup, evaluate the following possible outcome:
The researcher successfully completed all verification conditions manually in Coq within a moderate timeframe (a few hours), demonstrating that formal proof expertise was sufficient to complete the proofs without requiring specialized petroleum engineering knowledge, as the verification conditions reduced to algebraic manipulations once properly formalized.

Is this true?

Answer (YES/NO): YES